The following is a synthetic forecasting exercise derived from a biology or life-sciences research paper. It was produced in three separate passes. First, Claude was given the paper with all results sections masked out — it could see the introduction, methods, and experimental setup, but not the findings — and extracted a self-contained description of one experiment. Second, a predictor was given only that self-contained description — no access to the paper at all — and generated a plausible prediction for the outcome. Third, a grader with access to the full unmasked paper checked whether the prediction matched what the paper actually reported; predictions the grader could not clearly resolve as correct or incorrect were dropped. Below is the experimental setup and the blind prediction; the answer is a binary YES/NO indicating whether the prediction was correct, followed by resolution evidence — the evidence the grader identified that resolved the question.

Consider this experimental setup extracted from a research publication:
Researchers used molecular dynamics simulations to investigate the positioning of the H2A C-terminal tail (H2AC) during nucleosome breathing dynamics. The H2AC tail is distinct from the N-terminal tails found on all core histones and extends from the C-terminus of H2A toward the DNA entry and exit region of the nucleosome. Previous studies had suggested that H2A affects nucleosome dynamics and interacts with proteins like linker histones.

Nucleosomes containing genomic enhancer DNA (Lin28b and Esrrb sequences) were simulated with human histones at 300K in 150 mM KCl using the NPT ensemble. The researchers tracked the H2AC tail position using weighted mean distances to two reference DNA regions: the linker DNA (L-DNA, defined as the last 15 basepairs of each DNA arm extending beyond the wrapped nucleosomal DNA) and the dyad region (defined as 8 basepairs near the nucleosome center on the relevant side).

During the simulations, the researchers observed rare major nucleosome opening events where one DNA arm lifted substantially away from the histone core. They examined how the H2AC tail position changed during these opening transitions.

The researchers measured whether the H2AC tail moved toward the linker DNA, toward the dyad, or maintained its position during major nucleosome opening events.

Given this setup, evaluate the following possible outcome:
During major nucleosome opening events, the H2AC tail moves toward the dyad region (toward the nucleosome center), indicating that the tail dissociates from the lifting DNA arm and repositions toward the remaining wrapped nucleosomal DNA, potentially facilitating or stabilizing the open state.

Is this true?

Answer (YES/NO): NO